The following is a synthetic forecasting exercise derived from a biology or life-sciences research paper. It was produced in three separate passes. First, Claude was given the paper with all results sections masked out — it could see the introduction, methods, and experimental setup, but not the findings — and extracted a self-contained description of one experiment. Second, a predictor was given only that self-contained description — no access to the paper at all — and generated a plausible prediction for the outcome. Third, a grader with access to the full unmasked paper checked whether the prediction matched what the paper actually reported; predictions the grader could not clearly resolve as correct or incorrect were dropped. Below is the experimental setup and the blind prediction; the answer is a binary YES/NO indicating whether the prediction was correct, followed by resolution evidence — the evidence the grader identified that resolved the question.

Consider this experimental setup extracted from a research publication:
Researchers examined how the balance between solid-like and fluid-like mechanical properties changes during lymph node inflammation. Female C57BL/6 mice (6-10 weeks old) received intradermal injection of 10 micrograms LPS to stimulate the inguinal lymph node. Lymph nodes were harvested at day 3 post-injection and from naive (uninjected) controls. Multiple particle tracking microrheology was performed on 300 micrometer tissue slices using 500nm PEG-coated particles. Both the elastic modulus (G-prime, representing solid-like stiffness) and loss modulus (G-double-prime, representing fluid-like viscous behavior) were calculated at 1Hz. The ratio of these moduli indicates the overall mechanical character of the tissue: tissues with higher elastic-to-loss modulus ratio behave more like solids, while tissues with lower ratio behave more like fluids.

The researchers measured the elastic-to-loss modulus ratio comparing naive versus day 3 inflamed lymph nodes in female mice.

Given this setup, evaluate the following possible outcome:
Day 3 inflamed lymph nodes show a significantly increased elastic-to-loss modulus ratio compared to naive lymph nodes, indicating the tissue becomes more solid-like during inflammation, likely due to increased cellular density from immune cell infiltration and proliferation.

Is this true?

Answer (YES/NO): NO